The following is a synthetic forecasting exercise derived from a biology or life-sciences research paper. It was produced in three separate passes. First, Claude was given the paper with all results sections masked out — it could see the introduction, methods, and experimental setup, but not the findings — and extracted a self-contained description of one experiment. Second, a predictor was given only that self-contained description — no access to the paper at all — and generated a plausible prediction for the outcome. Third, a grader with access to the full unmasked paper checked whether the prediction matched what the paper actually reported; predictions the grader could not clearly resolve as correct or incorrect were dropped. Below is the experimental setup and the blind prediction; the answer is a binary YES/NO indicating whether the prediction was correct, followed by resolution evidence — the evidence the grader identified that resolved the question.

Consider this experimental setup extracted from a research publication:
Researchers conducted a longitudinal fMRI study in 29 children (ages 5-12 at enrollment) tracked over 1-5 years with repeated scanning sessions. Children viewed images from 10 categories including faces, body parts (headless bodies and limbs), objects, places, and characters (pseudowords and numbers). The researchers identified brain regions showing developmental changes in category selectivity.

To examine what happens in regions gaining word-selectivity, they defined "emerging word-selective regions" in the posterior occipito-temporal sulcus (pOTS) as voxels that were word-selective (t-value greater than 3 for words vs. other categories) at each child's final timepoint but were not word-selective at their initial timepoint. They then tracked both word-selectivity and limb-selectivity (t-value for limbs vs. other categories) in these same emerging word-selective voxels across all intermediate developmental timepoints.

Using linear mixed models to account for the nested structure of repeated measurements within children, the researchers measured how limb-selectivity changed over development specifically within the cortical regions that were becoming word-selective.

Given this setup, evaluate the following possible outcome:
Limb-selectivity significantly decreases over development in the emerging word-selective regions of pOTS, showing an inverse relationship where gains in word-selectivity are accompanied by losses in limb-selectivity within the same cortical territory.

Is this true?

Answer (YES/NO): YES